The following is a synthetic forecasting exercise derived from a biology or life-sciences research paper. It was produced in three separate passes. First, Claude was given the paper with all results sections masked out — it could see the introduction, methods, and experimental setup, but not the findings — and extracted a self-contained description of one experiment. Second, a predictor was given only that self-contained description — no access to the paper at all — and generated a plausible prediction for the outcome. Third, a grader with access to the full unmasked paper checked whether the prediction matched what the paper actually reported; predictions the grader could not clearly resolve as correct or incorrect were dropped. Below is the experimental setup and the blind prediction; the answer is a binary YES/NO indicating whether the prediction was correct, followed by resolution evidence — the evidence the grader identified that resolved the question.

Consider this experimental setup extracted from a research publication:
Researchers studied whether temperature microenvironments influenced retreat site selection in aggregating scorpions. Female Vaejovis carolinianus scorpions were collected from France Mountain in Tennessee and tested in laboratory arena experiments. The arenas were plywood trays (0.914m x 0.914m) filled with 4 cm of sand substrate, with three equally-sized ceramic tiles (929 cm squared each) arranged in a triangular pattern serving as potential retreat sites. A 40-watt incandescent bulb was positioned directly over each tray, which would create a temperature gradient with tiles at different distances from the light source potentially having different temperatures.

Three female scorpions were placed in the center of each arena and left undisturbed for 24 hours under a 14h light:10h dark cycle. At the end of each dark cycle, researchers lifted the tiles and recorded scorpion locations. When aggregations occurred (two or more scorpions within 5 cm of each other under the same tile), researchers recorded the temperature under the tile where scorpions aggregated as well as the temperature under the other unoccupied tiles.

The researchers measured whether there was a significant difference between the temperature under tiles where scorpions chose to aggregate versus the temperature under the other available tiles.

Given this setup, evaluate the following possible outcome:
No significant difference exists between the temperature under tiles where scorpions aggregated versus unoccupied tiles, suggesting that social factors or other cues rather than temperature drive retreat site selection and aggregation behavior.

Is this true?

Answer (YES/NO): YES